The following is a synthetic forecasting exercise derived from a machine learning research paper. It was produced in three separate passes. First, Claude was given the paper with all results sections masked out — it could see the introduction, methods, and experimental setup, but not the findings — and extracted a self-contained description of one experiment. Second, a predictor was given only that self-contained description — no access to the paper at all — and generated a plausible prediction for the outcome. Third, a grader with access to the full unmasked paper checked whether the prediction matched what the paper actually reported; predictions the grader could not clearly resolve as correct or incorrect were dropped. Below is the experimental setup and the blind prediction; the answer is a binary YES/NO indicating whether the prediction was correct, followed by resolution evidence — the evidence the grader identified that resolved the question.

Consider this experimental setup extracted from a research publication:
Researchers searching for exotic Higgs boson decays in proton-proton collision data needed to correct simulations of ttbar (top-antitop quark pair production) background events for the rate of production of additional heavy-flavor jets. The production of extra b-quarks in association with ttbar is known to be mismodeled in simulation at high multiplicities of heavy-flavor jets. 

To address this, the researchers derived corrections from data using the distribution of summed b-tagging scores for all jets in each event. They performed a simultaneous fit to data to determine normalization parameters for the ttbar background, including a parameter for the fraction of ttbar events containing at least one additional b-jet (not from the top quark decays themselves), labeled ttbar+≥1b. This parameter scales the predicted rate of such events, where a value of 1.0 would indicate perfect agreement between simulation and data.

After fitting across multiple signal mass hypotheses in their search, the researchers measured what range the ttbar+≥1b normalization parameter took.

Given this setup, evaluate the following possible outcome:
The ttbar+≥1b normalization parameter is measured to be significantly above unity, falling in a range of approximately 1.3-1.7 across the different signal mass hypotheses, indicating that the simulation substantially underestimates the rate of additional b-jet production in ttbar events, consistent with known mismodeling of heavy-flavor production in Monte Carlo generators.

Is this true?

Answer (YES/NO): NO